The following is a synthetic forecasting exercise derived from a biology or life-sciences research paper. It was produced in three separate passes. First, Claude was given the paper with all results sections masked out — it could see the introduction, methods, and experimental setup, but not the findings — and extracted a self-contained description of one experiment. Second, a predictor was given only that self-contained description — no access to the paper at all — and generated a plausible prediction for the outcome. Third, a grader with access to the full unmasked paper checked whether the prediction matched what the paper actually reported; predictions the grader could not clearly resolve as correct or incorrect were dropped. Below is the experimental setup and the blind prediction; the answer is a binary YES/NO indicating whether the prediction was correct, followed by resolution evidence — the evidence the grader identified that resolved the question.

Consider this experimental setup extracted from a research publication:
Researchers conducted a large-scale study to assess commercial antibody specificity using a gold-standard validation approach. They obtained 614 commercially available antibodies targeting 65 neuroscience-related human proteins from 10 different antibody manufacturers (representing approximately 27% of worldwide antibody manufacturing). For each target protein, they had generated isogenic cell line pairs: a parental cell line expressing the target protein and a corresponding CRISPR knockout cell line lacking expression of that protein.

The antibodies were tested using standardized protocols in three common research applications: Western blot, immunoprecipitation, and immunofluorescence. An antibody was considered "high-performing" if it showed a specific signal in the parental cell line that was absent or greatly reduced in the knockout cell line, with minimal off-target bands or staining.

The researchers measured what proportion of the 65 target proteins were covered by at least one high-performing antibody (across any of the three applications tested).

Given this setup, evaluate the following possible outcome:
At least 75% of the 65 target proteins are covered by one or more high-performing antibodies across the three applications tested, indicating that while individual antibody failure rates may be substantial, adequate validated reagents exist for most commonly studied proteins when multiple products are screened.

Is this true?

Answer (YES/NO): YES